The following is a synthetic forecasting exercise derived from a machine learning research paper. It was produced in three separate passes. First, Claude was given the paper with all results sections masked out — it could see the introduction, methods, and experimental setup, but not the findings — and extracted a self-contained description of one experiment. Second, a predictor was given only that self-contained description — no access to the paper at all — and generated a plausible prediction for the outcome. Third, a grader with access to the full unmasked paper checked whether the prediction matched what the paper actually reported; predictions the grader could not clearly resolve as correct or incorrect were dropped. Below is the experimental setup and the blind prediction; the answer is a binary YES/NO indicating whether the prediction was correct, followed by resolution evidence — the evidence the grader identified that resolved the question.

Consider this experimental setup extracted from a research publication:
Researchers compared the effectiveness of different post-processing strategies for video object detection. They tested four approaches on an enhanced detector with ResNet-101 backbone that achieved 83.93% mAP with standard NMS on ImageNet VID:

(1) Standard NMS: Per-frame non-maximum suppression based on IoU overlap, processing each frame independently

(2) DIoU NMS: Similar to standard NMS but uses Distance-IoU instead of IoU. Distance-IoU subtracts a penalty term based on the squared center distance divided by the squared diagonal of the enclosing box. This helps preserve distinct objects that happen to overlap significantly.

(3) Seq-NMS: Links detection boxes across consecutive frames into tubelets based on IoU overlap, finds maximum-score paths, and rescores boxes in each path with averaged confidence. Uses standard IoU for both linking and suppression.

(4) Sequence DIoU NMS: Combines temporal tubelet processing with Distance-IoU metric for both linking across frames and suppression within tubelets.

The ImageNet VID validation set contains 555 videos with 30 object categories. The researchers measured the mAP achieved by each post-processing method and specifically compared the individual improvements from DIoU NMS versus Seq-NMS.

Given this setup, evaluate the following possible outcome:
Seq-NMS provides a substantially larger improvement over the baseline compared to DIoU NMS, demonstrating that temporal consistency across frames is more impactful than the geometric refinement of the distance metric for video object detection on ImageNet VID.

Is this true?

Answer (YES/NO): NO